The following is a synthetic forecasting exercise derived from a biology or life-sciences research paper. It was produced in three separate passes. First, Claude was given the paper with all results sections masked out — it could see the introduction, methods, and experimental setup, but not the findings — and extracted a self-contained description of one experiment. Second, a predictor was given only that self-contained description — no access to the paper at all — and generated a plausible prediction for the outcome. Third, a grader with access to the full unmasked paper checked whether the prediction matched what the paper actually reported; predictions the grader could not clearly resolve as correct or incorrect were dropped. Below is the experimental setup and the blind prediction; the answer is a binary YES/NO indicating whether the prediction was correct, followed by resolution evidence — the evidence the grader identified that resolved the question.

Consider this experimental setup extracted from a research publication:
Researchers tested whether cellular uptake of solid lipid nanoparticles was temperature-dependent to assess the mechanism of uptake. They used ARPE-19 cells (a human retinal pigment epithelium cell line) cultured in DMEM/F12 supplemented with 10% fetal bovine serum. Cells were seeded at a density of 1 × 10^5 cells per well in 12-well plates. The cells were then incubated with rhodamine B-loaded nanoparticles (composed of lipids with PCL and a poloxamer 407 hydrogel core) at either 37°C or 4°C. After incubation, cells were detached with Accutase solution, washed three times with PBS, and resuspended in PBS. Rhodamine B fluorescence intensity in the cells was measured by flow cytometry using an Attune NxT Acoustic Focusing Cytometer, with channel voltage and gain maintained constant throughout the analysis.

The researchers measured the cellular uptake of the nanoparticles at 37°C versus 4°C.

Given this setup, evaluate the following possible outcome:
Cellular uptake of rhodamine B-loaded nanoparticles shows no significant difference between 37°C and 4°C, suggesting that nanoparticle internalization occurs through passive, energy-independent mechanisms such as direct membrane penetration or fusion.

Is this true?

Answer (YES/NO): NO